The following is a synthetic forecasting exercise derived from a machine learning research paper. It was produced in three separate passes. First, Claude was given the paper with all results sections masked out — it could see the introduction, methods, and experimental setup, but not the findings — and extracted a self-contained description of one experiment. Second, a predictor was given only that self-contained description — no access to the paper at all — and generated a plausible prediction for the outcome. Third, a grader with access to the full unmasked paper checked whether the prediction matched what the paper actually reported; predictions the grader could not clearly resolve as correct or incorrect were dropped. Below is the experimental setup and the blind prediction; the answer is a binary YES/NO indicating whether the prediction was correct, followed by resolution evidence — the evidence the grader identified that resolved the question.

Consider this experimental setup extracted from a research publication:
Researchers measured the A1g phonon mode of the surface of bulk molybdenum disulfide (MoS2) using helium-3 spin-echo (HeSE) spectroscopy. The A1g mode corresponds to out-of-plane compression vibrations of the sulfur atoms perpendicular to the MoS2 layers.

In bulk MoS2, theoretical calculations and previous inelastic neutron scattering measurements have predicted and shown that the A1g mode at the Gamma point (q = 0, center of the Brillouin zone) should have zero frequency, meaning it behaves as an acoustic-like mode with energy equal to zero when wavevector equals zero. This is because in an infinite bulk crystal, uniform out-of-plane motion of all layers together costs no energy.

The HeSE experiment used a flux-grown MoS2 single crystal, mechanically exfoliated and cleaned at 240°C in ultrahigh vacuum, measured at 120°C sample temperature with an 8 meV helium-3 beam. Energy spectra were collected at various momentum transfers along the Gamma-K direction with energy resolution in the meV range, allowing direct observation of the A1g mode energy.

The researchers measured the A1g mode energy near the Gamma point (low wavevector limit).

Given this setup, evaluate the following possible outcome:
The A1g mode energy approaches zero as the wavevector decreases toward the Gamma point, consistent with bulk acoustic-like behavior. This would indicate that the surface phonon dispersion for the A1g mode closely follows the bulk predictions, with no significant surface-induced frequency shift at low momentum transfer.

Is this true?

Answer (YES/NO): NO